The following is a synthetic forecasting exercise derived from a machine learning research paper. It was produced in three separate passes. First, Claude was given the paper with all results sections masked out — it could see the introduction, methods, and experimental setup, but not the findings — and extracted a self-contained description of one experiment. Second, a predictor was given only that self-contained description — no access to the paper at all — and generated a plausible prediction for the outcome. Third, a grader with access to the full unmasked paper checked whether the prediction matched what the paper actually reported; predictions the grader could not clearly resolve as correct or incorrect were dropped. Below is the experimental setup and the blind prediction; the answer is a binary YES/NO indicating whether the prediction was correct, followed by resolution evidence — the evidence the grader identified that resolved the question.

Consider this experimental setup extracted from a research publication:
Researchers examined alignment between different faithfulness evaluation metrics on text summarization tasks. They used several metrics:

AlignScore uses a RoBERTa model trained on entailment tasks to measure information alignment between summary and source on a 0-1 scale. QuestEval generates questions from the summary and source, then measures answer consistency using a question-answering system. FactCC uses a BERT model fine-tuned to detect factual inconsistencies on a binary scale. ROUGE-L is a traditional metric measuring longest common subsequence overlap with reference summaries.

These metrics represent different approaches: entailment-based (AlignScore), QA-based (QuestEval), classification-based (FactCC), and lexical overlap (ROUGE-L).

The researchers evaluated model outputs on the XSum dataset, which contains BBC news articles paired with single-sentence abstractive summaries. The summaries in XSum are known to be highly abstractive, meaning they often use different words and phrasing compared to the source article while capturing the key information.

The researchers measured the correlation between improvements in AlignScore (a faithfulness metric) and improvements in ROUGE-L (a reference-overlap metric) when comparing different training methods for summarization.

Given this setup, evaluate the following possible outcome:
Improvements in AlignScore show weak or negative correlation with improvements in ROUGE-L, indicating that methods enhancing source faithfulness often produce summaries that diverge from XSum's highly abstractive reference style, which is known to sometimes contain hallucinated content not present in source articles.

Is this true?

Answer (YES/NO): YES